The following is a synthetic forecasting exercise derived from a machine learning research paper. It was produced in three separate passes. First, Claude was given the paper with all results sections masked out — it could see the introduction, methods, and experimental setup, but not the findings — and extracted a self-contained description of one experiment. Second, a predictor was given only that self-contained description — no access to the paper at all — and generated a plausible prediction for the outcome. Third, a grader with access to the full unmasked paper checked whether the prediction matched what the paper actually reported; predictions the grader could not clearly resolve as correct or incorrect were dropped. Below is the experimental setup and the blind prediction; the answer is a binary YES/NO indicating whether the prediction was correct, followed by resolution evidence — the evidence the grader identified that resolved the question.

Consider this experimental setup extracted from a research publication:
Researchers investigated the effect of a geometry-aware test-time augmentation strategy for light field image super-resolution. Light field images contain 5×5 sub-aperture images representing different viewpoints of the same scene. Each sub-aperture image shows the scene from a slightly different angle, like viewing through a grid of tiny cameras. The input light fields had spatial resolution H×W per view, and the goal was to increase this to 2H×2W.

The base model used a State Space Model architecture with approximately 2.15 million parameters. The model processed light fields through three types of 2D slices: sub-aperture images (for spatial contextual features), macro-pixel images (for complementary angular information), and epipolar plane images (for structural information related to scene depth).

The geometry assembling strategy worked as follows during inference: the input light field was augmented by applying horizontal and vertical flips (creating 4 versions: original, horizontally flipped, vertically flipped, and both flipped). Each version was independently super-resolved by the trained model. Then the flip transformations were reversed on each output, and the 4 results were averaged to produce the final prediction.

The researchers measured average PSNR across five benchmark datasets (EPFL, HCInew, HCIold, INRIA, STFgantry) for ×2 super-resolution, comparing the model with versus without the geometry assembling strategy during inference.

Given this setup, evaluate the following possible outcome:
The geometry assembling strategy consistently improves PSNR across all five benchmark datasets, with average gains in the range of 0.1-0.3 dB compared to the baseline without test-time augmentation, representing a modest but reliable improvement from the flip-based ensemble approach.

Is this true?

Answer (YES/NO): YES